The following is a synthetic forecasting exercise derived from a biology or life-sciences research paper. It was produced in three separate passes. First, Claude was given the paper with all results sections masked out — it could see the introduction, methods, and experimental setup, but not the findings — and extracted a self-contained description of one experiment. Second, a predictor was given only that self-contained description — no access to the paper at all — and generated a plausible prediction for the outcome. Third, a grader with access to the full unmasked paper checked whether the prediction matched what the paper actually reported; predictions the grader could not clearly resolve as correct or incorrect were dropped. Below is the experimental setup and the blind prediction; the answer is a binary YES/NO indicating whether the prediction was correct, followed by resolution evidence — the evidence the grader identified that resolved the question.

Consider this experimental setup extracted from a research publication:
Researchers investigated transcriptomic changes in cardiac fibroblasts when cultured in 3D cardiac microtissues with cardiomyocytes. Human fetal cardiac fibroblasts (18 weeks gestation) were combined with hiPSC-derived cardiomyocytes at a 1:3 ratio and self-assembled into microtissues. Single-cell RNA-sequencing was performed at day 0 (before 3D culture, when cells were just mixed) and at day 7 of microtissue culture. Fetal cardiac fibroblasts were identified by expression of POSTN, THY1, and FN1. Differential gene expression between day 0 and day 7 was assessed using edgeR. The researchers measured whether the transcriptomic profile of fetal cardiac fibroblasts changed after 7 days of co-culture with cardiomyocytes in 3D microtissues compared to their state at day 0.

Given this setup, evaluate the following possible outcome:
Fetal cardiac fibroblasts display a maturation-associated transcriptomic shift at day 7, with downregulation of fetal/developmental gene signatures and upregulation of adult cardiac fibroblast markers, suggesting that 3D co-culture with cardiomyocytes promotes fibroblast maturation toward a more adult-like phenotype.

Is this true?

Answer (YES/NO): NO